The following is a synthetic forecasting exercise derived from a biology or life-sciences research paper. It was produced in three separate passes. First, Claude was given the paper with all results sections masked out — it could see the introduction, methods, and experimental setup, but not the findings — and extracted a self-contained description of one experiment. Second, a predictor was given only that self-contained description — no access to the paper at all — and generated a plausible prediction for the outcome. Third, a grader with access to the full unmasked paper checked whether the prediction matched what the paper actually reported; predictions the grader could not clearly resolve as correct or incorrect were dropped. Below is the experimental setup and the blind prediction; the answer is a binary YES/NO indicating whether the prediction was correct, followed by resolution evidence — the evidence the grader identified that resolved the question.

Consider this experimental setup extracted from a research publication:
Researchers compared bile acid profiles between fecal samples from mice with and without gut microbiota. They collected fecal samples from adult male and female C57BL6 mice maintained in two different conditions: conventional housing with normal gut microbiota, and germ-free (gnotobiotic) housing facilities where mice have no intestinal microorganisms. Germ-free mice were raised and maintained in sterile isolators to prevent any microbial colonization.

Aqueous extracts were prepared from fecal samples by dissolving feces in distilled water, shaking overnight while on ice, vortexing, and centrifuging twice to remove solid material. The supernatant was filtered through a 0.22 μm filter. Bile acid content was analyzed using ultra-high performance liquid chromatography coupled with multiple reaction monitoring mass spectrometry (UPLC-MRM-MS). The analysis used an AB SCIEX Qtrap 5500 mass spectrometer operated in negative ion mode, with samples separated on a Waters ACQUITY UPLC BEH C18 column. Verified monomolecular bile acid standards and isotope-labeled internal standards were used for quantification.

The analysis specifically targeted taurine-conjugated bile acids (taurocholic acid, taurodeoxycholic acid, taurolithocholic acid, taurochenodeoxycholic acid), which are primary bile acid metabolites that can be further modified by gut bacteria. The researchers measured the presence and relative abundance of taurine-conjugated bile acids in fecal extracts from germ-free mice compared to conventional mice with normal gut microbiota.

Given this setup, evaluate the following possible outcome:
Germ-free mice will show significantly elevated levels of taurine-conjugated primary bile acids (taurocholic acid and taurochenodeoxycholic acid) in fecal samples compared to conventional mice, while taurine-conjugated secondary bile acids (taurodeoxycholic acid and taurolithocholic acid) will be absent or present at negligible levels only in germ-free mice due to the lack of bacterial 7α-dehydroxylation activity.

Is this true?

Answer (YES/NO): NO